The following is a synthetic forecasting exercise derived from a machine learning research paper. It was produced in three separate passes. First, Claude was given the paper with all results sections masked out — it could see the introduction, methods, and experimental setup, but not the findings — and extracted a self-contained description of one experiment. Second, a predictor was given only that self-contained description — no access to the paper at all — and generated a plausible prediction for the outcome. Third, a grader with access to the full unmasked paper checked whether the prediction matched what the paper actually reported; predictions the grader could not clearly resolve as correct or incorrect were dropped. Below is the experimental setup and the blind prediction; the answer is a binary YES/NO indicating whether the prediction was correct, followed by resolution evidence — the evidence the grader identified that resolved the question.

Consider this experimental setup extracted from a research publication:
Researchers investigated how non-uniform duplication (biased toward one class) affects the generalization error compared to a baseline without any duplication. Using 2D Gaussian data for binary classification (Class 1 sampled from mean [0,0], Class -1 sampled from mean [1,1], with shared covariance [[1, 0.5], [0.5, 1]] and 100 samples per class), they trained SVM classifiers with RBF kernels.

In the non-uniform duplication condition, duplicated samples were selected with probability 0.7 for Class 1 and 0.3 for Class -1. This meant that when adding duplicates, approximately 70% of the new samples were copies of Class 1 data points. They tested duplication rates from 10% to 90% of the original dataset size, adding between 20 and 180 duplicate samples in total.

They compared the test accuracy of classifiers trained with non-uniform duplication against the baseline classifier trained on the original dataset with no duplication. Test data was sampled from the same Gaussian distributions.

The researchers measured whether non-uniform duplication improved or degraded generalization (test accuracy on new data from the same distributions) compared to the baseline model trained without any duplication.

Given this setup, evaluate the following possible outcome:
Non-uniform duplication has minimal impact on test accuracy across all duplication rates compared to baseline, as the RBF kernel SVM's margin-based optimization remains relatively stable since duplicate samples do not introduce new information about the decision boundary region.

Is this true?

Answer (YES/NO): NO